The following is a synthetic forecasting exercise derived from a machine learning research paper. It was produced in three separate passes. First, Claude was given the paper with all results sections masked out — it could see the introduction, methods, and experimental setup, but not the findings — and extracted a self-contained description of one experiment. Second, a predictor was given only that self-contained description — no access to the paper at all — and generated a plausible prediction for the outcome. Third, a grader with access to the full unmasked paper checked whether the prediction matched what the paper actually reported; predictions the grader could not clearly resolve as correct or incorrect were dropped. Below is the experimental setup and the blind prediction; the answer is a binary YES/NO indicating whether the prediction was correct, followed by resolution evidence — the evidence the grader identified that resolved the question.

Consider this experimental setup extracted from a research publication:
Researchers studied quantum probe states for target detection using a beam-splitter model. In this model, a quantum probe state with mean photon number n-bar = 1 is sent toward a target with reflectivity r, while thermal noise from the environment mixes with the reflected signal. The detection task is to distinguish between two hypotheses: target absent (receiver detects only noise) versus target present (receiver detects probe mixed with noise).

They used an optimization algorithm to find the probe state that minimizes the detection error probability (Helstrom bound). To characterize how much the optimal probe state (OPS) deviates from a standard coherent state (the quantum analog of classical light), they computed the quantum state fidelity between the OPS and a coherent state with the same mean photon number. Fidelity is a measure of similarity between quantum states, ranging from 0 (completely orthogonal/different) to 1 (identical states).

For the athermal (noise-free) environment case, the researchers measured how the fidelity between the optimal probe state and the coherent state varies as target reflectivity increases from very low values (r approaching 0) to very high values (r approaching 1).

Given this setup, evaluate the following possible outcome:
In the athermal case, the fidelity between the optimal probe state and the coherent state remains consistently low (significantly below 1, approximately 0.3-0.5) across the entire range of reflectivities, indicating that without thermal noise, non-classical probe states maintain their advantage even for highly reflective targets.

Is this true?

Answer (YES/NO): NO